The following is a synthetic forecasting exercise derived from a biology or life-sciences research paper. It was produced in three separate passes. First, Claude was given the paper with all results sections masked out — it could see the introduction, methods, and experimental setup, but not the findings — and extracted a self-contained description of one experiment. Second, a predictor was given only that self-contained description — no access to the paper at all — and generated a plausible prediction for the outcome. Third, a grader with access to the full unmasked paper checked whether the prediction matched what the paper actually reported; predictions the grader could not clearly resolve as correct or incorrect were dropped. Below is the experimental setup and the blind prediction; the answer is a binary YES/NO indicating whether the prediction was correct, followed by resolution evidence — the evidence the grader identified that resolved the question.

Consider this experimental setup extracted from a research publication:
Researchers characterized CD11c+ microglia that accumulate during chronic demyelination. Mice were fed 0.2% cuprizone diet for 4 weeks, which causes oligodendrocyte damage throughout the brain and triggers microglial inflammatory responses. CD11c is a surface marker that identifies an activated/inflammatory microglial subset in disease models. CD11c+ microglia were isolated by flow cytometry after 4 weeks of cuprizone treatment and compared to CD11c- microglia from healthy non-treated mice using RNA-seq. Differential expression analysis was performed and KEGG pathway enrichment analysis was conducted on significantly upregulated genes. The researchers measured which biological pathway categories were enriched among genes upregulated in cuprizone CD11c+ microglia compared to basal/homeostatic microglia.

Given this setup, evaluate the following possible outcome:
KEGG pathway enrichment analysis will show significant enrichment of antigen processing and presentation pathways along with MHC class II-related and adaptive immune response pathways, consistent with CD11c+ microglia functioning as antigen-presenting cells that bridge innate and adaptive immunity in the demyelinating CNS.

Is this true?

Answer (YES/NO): NO